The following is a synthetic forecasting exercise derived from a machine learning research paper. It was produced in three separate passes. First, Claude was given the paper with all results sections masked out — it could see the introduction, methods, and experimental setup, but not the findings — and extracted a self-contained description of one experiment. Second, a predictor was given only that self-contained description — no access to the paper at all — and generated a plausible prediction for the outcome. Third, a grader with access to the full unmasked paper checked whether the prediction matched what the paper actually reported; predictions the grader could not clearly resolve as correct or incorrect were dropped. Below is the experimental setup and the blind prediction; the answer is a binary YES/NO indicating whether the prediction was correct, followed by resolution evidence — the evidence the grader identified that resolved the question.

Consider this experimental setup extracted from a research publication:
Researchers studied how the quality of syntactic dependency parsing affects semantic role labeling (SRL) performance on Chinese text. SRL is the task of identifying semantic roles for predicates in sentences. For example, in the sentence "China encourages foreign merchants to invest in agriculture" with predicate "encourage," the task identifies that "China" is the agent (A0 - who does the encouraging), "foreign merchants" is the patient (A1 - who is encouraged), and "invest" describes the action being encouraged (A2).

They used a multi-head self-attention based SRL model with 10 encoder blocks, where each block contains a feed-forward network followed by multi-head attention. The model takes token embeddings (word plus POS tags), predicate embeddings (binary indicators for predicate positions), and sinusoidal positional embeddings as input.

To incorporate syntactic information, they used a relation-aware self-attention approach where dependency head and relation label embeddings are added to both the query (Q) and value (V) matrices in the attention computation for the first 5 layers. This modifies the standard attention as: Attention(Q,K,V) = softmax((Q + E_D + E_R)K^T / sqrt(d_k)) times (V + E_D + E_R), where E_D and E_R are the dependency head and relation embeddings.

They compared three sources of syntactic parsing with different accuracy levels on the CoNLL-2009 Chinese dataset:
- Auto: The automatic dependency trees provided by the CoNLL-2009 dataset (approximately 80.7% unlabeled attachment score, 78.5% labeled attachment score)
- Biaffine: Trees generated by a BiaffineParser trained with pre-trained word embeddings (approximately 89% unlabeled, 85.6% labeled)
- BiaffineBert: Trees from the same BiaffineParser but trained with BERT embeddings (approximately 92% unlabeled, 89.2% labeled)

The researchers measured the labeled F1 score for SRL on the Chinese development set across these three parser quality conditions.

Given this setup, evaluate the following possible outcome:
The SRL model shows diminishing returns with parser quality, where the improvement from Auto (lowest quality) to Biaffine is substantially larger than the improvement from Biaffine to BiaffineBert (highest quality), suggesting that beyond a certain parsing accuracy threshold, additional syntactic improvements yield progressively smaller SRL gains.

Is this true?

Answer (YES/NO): NO